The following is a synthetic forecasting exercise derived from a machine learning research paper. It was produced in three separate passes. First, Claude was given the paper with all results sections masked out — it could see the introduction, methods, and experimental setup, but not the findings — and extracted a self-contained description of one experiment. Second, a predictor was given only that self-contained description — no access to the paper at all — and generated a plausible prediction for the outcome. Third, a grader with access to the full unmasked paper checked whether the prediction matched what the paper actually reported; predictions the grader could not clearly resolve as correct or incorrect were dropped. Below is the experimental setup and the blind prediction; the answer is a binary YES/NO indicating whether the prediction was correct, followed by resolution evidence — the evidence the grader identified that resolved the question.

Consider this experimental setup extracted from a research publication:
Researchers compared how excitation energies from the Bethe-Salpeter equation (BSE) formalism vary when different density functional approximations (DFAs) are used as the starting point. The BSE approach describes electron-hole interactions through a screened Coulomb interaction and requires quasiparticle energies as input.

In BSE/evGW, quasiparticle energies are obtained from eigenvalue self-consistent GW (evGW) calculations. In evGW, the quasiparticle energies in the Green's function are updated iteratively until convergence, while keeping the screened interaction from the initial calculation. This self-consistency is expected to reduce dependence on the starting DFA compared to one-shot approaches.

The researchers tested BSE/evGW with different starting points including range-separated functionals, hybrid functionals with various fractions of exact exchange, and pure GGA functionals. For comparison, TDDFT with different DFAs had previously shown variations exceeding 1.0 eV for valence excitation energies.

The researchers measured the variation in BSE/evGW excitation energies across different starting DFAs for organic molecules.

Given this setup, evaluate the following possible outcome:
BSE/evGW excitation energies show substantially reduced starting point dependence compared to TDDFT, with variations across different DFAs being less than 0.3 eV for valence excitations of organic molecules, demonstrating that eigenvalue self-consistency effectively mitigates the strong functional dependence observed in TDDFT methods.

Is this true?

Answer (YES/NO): YES